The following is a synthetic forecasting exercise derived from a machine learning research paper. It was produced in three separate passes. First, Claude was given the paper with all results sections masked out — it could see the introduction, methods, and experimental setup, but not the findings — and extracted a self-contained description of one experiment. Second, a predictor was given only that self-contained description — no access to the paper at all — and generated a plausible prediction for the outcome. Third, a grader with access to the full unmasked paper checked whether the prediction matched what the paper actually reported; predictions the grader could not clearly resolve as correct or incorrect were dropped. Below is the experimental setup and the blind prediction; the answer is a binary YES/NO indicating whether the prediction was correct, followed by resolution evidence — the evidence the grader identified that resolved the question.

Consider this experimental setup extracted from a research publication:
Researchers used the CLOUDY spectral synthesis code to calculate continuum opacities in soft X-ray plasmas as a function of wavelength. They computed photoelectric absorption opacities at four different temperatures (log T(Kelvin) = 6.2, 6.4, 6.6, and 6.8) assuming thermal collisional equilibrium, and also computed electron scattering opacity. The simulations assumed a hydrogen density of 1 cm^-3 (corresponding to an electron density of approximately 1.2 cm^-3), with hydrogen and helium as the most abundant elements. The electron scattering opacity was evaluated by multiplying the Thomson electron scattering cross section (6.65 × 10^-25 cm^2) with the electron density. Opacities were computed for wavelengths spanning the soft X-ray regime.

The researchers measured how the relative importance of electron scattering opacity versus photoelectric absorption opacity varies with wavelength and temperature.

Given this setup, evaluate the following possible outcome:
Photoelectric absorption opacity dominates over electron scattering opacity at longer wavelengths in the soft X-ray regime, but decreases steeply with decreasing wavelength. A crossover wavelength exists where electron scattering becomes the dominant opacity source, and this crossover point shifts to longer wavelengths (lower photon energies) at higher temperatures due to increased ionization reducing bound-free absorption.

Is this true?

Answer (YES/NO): NO